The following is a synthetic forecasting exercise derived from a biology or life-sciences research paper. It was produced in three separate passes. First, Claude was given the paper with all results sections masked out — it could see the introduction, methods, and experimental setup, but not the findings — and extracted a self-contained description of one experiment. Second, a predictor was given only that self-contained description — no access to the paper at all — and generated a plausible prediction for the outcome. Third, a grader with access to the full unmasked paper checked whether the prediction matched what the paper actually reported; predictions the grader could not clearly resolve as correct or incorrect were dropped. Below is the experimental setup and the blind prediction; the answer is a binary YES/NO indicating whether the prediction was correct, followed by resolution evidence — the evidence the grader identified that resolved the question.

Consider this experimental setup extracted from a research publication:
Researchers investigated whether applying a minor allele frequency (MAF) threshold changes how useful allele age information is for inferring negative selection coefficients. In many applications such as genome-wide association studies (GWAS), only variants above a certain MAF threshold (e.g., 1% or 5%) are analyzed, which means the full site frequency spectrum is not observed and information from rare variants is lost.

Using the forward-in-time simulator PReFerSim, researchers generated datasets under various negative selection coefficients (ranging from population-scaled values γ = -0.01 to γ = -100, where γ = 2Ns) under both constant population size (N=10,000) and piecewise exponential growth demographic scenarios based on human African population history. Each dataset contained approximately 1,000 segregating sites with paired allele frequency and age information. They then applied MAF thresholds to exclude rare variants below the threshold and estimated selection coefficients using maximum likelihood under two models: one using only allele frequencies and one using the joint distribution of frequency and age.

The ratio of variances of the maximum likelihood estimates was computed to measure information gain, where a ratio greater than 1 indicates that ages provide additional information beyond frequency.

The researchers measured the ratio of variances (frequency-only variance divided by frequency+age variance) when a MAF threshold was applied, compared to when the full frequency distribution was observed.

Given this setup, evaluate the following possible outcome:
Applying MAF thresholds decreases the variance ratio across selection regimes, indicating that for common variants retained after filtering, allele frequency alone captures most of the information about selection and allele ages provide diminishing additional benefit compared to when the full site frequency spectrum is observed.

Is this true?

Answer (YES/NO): NO